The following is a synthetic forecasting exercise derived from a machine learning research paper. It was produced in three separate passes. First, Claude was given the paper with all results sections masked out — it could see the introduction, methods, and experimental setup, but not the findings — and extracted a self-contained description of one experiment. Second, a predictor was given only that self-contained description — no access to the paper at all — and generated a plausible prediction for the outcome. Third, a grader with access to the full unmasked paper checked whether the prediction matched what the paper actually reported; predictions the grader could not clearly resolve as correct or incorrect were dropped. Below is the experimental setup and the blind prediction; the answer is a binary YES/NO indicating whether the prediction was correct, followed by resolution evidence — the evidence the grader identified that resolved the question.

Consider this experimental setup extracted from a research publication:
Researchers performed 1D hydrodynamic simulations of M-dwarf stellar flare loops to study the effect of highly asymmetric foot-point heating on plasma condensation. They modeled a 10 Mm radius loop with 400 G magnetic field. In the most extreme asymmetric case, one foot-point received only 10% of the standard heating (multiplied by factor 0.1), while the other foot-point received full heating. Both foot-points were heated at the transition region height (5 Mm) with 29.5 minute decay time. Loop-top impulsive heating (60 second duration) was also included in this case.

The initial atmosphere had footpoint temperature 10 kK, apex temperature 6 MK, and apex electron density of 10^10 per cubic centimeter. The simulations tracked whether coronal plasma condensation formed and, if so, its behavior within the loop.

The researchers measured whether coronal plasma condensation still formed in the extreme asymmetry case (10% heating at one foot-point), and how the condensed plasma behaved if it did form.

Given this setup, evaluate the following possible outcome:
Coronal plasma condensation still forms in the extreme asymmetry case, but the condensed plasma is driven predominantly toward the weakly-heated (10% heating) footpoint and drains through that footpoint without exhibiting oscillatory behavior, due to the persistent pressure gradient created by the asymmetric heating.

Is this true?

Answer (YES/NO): NO